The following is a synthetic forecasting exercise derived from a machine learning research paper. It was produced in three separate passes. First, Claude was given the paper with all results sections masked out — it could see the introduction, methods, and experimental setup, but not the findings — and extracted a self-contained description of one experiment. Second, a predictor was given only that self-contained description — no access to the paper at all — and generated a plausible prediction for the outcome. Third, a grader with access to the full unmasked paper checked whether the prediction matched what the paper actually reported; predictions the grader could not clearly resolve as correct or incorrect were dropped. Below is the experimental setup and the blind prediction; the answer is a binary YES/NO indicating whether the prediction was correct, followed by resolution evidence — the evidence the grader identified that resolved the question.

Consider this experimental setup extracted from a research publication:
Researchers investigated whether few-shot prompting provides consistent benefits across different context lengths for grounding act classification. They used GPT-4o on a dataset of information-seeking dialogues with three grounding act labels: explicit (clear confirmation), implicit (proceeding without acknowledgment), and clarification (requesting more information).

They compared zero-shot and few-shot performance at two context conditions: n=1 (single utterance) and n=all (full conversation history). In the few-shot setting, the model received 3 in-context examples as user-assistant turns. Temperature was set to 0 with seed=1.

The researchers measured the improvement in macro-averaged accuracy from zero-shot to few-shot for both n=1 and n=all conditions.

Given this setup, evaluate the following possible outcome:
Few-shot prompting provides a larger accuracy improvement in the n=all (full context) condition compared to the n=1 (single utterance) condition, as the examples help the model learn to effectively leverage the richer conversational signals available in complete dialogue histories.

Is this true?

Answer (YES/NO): NO